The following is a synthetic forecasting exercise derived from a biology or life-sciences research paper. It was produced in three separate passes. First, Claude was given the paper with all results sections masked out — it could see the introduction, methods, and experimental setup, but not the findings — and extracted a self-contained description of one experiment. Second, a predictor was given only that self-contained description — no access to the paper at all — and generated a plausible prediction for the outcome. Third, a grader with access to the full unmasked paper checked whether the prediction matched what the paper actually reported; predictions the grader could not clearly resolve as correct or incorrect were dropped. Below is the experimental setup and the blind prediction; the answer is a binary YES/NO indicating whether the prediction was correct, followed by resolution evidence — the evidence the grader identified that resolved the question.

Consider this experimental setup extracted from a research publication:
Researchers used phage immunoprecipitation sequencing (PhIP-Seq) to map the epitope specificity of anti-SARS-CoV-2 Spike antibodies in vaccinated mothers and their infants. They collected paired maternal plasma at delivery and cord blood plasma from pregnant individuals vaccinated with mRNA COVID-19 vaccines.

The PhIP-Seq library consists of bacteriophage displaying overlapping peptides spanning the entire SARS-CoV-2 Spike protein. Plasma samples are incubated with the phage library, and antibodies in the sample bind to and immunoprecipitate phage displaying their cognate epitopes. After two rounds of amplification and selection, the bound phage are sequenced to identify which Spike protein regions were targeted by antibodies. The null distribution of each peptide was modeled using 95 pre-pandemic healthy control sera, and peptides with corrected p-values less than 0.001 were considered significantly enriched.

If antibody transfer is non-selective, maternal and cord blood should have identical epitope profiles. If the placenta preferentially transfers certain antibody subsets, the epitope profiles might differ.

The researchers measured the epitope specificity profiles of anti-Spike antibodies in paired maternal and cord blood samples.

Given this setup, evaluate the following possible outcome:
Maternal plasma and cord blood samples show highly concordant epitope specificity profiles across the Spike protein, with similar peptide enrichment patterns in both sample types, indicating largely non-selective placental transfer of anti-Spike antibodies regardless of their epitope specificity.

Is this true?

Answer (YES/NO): YES